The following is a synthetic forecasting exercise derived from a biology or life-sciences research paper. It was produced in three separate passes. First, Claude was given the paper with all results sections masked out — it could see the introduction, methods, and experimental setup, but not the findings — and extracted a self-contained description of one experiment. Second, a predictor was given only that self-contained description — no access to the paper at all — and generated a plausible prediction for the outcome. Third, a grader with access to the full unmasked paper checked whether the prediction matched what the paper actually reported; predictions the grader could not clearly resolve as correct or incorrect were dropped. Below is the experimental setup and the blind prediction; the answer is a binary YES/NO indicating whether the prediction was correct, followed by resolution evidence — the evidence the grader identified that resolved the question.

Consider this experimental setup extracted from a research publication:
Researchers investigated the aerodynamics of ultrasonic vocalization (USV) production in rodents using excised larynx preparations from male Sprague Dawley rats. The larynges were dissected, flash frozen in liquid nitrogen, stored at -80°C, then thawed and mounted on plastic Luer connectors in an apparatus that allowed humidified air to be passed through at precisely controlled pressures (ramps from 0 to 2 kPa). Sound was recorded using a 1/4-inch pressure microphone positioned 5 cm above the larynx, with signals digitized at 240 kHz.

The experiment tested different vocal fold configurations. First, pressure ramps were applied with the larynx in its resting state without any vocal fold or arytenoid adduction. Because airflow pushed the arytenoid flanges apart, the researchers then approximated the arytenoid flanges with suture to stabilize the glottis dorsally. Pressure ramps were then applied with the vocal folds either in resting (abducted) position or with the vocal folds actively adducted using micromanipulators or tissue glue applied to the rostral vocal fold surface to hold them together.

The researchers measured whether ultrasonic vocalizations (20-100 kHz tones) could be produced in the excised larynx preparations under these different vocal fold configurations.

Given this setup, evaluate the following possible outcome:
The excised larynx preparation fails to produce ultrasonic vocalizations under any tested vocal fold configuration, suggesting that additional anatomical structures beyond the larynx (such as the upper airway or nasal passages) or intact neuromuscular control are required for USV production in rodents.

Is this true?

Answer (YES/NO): NO